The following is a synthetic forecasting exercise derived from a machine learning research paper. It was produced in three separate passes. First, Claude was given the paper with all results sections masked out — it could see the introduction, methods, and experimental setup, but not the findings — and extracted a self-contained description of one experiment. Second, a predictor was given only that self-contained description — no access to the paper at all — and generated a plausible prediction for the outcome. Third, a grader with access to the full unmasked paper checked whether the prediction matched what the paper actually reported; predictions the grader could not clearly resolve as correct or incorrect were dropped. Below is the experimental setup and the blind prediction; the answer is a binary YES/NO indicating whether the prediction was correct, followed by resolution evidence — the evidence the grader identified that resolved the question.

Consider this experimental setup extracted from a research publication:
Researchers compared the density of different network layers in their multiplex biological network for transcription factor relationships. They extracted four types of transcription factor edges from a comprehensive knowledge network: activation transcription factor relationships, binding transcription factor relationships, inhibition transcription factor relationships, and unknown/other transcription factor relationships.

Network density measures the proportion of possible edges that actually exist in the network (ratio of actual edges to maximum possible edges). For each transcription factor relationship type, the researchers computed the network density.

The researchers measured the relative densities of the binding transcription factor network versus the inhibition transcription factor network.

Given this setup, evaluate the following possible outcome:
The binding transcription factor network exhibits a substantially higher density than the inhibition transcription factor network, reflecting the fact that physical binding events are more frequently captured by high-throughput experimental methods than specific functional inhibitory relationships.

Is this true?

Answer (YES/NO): YES